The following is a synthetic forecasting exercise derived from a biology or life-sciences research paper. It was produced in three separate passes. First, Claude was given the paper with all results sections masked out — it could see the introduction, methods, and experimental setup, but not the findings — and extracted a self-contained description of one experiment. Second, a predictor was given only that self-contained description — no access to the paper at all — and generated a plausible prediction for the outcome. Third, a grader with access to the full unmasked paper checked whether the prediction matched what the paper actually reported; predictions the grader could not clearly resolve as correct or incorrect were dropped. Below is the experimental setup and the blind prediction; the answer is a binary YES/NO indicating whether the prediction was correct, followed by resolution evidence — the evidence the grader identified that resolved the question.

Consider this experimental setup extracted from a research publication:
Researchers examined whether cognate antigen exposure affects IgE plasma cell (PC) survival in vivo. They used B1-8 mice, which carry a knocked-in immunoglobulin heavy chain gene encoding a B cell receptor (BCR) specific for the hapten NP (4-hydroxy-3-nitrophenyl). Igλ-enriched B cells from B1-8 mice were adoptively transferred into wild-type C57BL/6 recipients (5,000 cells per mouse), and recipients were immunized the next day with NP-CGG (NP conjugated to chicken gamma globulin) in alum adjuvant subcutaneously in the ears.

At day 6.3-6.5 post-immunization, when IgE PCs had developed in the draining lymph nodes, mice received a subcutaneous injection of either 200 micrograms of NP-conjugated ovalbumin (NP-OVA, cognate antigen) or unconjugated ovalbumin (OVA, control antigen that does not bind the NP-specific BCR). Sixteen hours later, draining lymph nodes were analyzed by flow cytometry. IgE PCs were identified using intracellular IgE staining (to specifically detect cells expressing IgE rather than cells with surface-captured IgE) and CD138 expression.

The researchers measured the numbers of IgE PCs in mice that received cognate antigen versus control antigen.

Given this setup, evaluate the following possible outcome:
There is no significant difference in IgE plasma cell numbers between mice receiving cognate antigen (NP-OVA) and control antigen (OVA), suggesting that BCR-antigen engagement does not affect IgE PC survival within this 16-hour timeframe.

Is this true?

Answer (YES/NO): NO